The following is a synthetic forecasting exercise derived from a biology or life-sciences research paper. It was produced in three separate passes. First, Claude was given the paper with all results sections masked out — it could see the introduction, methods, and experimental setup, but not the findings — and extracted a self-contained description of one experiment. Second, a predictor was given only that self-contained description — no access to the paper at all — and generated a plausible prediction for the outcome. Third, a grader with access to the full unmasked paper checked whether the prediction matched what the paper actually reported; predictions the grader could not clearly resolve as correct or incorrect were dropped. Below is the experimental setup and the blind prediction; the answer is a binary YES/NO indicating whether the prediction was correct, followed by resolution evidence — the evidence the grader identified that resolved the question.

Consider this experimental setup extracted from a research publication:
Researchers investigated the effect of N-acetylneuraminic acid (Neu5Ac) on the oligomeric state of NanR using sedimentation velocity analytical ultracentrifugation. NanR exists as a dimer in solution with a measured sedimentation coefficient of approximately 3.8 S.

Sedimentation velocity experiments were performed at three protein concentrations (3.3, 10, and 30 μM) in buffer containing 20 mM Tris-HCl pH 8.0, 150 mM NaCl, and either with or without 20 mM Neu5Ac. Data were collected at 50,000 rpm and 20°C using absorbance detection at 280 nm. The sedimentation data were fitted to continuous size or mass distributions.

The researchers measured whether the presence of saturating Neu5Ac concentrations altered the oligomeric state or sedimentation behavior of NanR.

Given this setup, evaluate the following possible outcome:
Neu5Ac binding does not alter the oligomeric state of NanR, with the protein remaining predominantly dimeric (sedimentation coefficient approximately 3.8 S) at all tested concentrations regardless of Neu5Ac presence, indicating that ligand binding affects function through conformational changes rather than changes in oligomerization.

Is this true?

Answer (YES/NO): YES